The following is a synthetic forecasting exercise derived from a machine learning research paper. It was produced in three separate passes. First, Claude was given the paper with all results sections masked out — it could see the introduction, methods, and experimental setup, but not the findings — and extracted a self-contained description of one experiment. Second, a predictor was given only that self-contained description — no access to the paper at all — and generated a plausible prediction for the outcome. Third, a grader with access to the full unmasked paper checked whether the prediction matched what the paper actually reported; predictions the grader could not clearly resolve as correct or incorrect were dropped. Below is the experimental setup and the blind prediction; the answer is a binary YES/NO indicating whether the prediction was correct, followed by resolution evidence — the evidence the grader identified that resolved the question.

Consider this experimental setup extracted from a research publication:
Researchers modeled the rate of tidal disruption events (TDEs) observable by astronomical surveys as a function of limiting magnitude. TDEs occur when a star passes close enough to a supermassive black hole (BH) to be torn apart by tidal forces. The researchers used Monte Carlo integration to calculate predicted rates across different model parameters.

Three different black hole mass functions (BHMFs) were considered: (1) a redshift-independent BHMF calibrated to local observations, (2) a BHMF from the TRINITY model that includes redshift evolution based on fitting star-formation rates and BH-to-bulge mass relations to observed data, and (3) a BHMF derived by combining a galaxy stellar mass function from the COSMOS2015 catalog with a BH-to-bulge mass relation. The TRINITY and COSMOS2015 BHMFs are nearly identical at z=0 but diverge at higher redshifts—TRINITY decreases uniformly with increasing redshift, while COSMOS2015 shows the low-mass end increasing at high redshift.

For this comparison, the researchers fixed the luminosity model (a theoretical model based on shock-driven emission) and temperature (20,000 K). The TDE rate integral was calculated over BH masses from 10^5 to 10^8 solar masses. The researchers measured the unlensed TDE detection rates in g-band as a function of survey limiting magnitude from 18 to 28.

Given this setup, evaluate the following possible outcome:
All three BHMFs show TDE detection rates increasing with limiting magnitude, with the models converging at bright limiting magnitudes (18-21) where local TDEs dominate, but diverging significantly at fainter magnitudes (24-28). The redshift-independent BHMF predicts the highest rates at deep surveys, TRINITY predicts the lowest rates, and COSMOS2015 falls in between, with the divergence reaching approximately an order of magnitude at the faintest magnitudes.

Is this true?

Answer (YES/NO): NO